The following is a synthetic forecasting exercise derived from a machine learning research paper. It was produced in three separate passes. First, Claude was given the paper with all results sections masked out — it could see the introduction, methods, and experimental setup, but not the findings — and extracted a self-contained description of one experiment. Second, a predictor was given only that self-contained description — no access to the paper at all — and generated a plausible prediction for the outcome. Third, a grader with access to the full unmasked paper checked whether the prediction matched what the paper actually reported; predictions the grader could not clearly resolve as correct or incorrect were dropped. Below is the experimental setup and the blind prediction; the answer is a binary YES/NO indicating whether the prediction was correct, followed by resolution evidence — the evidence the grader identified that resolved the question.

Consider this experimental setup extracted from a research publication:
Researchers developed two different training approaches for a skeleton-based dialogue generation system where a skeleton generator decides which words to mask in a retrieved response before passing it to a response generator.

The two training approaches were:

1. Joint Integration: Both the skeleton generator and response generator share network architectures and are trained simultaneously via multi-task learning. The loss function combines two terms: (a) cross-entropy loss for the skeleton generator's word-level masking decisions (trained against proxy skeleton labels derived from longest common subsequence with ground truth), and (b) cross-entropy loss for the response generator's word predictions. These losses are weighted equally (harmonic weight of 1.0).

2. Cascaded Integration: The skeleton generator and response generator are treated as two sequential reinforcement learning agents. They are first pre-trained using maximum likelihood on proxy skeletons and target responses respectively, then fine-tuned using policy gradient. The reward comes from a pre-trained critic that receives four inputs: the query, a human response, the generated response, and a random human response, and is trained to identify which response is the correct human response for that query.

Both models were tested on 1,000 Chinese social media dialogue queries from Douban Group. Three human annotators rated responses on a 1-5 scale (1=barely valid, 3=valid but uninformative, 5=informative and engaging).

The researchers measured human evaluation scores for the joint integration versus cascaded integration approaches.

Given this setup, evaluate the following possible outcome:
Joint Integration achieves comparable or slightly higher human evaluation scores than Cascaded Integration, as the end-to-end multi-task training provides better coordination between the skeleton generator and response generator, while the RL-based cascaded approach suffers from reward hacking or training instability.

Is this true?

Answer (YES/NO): NO